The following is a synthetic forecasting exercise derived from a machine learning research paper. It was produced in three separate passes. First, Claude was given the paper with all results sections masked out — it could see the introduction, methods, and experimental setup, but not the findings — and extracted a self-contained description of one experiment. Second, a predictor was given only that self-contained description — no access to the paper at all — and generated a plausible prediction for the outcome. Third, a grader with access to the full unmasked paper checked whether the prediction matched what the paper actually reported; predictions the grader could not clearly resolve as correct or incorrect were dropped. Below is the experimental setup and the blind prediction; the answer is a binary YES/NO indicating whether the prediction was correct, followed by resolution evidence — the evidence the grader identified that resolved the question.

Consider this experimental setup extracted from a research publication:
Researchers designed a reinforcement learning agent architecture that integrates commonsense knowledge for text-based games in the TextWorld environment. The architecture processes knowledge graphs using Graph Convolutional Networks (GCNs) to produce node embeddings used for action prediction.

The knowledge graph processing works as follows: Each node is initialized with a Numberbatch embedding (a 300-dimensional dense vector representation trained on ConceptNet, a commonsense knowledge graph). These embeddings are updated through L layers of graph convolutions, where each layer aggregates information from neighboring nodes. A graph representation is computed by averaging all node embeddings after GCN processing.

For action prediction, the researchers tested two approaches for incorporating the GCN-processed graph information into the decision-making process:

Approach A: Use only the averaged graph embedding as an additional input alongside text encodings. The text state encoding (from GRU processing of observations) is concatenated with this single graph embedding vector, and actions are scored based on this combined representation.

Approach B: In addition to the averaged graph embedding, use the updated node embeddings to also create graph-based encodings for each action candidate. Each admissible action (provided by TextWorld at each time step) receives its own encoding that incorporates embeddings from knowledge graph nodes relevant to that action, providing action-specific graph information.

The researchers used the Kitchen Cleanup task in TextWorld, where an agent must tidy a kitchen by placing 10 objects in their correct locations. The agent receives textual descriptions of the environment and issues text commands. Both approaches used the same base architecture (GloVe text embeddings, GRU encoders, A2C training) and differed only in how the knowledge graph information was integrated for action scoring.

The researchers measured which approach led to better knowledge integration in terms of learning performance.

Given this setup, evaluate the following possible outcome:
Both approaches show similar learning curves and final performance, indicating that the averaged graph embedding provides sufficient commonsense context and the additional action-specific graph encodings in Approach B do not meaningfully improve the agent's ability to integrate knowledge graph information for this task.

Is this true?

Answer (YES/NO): NO